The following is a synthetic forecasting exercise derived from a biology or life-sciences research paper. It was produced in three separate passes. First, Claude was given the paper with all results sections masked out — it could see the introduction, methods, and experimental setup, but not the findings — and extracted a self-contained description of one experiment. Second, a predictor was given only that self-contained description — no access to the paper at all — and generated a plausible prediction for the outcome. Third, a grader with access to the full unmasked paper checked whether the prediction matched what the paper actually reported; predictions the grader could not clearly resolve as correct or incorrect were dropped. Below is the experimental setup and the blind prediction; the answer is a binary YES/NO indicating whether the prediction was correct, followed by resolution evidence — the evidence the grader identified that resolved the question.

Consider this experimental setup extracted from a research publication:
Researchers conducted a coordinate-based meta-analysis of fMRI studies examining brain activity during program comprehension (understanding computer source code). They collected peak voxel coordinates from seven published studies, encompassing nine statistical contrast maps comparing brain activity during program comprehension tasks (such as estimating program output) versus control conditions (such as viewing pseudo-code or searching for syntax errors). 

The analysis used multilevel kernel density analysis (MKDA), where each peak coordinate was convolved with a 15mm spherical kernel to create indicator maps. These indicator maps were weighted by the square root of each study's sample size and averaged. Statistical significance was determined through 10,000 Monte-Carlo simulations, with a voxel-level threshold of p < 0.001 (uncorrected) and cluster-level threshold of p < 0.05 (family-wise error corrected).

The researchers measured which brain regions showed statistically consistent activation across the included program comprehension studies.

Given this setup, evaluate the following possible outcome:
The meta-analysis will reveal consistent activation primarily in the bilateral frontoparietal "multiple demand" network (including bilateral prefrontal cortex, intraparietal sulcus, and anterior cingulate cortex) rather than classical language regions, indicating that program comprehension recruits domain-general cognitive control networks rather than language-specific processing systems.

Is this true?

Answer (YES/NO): NO